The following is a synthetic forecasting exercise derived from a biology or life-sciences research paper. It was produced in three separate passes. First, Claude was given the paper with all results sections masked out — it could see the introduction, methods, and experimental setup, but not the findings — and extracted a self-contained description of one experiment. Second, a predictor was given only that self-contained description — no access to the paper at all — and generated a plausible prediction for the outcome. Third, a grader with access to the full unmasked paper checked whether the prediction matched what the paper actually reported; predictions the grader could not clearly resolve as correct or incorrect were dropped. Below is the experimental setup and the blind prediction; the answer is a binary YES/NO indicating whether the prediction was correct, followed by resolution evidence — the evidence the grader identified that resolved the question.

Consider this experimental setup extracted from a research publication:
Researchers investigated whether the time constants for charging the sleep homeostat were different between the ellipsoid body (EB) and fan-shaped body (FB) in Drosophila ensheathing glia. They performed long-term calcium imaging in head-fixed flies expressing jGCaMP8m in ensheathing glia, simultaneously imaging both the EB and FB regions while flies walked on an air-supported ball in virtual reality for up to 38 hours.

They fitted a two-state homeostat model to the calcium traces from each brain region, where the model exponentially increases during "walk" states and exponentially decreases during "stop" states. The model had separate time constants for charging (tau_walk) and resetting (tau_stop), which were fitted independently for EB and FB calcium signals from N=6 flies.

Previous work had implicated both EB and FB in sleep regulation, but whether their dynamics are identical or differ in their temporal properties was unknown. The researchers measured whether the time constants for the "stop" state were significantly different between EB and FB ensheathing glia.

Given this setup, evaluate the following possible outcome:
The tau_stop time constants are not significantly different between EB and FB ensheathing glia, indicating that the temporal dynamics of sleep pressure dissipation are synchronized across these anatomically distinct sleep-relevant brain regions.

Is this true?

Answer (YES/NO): NO